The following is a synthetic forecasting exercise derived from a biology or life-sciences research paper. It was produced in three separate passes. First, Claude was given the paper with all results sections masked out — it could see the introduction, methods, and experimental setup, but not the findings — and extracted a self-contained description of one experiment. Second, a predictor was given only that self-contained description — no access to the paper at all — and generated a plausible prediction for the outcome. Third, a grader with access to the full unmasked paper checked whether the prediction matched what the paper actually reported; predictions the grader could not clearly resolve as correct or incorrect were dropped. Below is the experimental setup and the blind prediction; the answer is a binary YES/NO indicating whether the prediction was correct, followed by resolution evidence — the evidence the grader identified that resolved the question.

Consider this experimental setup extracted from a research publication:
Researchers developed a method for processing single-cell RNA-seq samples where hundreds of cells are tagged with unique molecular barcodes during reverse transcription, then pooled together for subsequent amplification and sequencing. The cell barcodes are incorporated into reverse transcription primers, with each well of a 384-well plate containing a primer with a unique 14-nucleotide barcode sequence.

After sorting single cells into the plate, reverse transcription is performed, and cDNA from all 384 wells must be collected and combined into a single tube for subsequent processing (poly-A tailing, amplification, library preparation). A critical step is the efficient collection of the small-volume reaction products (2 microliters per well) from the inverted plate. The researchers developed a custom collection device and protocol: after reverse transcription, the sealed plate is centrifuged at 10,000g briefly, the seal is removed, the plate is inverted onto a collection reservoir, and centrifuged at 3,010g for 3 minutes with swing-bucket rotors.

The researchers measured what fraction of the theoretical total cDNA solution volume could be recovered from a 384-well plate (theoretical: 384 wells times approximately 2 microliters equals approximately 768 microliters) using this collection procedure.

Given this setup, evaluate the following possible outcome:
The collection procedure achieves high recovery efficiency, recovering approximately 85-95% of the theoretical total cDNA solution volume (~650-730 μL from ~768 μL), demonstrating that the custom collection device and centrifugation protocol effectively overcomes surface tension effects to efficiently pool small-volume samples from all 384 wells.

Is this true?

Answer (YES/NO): YES